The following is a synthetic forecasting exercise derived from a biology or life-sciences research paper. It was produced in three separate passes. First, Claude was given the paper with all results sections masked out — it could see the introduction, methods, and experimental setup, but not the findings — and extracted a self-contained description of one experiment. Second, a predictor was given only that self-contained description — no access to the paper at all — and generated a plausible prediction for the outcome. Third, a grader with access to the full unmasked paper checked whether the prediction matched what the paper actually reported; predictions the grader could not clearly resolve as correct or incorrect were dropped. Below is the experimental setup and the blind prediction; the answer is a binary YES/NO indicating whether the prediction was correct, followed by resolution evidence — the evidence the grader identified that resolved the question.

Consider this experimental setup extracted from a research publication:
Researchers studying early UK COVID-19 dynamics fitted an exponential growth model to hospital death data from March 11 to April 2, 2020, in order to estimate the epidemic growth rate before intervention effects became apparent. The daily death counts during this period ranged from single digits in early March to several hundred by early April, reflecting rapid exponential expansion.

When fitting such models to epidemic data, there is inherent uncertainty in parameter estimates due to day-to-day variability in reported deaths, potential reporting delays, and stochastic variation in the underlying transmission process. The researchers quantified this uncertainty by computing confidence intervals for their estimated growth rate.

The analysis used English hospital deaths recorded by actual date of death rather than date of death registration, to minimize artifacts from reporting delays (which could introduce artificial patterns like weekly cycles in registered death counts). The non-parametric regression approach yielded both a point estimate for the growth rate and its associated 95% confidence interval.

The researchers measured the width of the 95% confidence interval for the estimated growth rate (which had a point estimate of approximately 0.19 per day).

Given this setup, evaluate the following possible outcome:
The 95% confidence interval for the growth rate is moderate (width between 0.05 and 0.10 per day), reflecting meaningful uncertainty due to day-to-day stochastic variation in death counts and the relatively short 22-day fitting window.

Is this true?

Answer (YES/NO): NO